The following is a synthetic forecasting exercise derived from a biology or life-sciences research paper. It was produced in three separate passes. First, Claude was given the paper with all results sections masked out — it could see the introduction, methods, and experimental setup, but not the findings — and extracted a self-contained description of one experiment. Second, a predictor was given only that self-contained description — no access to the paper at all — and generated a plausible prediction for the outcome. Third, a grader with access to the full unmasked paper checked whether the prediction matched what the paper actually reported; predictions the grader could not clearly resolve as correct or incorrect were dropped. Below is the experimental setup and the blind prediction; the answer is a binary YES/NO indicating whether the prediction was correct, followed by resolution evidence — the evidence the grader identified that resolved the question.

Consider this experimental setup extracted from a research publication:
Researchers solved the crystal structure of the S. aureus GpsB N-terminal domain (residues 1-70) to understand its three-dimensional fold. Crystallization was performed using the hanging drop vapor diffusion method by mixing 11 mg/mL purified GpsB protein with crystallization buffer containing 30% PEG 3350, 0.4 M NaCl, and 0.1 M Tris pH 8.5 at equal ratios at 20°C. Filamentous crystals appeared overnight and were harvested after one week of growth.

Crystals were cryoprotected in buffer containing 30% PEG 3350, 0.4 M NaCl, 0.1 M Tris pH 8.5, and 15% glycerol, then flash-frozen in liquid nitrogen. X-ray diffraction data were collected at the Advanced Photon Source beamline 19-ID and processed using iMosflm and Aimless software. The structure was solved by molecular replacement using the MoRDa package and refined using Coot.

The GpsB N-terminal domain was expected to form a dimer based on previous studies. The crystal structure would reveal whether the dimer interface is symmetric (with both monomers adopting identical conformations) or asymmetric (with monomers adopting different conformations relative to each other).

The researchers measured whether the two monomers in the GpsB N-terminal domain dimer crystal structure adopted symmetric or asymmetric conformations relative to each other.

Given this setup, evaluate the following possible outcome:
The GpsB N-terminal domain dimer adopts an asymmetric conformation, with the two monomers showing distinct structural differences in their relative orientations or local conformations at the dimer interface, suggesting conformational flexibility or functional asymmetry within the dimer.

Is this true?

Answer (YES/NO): YES